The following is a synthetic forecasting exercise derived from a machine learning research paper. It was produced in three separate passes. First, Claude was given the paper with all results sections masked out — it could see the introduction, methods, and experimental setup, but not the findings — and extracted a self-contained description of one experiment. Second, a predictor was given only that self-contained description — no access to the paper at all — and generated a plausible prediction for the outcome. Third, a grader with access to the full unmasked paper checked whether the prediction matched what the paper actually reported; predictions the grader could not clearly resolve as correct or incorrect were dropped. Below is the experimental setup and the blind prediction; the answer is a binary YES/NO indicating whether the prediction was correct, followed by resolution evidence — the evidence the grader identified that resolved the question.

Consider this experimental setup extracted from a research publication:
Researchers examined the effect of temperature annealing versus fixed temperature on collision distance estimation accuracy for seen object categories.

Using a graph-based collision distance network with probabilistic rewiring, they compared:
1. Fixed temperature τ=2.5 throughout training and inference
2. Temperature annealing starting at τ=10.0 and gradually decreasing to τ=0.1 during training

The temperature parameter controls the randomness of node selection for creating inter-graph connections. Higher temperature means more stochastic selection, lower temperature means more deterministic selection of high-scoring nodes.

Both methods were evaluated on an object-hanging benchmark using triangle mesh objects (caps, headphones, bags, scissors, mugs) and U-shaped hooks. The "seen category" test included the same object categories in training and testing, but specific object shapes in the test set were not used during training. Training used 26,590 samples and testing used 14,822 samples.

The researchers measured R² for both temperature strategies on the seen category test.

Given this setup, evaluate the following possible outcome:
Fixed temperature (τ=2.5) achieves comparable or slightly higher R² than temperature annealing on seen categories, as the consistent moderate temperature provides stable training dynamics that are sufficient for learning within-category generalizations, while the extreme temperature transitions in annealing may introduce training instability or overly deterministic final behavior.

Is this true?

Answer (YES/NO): YES